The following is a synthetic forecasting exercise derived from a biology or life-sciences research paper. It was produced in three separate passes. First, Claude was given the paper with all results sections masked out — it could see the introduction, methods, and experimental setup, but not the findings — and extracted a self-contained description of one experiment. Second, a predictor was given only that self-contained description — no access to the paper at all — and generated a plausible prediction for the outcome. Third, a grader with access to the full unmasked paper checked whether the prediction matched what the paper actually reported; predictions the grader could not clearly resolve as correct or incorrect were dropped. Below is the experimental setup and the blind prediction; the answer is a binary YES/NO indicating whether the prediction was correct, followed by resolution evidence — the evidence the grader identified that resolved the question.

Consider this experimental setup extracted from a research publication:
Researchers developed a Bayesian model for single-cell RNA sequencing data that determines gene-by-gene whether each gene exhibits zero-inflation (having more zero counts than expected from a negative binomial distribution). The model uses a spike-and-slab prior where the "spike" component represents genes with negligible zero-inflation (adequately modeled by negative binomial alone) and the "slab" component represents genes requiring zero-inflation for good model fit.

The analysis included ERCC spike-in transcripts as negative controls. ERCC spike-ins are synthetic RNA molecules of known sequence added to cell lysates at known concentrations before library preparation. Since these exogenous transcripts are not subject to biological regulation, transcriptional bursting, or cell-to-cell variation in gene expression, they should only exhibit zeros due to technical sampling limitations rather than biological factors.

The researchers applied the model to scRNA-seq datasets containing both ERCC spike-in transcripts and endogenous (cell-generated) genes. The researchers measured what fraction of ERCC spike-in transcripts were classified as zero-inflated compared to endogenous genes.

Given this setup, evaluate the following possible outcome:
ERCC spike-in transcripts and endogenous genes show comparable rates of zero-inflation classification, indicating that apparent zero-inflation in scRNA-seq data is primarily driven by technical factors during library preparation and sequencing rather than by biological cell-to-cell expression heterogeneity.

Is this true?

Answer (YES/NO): NO